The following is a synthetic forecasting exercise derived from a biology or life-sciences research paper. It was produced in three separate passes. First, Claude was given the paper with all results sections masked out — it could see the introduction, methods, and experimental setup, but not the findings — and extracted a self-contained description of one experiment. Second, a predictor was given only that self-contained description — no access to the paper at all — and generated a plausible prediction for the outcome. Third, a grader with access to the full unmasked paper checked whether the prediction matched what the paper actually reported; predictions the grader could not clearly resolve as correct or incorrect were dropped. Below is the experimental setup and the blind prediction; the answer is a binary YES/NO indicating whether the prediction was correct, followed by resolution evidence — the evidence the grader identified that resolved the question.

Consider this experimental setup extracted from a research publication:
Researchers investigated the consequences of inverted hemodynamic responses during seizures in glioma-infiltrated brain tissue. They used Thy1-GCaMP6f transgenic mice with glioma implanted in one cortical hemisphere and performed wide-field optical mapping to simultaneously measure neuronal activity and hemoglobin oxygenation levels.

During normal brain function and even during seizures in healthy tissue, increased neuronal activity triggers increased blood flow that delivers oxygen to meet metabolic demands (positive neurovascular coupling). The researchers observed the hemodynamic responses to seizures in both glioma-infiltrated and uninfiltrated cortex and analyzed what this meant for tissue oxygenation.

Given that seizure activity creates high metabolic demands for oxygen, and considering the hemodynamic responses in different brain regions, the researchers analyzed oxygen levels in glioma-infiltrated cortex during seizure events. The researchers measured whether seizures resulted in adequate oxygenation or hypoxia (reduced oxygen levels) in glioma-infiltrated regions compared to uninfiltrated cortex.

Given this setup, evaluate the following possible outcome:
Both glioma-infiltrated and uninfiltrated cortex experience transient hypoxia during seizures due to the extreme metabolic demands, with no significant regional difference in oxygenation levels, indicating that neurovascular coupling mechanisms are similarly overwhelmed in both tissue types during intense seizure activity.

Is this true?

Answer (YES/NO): NO